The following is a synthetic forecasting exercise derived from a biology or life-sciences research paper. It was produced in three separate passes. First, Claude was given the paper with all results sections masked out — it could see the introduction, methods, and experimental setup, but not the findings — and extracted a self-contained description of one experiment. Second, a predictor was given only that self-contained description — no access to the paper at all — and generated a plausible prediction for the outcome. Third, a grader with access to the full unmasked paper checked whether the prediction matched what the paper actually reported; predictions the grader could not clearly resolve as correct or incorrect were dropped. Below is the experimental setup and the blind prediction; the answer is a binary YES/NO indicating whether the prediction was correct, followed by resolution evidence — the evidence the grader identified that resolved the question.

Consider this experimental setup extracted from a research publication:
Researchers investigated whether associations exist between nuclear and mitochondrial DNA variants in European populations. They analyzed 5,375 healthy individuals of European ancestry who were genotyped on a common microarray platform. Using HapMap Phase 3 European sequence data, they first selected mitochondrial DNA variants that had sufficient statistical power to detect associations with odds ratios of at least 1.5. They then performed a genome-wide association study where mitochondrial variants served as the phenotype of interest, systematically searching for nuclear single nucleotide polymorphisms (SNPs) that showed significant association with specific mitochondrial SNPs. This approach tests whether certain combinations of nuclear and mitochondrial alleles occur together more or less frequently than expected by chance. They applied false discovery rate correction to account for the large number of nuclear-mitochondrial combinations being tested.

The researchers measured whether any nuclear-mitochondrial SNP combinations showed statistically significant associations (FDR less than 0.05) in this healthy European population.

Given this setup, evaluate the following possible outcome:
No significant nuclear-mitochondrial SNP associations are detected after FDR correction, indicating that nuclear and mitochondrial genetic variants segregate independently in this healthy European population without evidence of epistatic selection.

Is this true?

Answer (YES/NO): YES